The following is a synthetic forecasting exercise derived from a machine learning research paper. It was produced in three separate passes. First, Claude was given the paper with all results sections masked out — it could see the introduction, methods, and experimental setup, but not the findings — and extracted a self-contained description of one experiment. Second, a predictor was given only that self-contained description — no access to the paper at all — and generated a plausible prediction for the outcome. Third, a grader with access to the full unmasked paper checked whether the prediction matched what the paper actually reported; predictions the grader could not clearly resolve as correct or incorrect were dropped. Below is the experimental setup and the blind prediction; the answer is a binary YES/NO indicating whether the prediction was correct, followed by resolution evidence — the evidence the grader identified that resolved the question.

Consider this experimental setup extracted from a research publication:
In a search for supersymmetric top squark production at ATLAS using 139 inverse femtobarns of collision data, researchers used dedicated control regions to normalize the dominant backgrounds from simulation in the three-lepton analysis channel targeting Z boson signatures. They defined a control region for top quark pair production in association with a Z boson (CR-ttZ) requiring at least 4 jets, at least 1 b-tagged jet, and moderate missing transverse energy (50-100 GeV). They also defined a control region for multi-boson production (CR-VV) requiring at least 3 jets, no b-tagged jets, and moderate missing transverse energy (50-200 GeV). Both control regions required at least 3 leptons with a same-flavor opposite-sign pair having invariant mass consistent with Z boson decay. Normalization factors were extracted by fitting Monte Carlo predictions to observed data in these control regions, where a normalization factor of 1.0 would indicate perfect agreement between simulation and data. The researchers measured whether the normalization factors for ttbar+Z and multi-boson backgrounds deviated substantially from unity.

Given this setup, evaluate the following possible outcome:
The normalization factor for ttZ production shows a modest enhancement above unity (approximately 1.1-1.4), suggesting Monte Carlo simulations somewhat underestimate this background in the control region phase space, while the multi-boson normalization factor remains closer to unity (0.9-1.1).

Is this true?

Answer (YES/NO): NO